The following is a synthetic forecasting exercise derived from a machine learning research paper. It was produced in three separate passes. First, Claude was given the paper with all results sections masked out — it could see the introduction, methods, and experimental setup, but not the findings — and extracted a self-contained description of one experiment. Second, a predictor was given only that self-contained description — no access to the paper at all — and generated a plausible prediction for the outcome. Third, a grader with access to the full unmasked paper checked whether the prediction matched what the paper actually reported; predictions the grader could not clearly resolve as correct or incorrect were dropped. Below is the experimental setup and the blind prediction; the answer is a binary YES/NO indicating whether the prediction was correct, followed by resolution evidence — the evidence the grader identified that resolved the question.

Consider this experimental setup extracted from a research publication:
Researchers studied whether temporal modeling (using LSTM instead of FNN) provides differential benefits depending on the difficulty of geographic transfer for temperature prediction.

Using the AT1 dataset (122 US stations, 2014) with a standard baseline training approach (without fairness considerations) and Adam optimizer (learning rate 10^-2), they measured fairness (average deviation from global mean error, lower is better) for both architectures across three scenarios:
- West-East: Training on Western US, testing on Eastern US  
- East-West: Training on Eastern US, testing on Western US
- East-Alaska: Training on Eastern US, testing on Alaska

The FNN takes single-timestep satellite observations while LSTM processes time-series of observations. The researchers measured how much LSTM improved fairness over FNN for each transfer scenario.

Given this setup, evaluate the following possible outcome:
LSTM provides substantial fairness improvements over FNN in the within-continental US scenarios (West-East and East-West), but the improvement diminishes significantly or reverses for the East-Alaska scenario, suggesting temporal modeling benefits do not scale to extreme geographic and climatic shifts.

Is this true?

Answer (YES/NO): NO